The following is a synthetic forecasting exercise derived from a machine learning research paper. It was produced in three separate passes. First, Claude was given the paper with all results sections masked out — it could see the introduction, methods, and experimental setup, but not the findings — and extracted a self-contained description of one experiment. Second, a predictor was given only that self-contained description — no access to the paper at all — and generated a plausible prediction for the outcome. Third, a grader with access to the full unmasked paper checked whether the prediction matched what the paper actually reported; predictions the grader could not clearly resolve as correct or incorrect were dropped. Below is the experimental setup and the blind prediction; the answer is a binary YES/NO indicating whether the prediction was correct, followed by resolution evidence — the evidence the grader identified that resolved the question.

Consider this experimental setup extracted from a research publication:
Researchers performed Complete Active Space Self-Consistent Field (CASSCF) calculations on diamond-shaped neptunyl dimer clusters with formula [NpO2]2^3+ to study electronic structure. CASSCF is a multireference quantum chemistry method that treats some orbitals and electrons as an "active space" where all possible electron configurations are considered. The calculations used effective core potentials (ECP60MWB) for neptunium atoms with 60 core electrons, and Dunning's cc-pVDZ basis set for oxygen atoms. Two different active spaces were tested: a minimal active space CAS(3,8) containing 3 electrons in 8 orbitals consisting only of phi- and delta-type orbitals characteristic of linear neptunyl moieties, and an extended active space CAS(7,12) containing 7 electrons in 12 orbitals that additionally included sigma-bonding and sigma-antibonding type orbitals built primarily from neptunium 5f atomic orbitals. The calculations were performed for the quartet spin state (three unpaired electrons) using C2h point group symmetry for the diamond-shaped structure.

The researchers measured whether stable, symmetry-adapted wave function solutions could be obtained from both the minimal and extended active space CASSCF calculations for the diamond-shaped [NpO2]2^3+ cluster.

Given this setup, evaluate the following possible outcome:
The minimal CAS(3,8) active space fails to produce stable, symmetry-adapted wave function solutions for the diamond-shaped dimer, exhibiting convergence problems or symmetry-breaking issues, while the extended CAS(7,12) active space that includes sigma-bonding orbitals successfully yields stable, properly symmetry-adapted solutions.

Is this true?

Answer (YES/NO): NO